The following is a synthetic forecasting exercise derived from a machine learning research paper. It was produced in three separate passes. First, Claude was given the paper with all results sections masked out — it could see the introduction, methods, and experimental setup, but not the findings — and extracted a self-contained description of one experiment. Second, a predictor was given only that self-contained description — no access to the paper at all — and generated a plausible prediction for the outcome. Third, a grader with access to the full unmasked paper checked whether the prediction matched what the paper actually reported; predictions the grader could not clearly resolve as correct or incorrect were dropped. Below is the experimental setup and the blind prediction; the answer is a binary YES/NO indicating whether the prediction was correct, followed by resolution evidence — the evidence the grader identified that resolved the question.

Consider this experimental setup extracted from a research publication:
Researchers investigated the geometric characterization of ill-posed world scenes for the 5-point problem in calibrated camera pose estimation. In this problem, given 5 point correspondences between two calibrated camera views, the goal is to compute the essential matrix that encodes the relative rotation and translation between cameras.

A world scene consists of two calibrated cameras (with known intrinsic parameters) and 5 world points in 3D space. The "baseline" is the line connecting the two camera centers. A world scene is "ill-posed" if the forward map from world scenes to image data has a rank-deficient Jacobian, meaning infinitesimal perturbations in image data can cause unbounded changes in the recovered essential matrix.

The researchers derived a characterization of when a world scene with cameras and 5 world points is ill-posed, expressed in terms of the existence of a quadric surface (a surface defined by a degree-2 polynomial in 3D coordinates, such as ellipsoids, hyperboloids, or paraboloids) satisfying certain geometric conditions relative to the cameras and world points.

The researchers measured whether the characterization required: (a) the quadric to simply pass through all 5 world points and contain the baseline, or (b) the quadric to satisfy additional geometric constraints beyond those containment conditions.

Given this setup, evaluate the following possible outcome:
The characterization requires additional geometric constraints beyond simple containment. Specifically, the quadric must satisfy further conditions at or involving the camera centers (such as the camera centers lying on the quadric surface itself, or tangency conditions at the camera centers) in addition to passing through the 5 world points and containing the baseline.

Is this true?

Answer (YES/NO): NO